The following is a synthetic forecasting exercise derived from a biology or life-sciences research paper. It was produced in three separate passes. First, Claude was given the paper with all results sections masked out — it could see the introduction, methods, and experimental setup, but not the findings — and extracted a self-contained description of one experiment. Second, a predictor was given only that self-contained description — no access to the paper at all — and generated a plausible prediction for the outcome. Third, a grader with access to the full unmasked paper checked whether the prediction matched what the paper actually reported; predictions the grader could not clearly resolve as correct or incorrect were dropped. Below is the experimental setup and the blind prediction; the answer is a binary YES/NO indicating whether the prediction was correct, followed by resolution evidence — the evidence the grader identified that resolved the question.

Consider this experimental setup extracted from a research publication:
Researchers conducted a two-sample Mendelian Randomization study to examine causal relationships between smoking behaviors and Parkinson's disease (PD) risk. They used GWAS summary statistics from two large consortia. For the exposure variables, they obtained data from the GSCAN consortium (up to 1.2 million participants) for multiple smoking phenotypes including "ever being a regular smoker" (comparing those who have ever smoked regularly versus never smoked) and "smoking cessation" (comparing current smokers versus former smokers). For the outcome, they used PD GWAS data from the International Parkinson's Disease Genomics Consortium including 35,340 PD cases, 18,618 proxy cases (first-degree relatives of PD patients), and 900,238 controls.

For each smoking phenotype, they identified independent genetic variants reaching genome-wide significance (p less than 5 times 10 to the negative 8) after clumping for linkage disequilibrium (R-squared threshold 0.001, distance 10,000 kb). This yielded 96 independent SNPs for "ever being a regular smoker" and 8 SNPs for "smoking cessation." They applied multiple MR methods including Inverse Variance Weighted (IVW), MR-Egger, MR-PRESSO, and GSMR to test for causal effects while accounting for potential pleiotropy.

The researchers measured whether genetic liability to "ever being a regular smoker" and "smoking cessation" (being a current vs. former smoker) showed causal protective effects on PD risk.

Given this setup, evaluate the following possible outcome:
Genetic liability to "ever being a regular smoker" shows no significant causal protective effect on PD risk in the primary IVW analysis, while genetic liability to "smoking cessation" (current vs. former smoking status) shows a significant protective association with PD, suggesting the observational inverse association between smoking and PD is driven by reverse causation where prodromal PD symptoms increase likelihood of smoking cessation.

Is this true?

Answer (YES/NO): NO